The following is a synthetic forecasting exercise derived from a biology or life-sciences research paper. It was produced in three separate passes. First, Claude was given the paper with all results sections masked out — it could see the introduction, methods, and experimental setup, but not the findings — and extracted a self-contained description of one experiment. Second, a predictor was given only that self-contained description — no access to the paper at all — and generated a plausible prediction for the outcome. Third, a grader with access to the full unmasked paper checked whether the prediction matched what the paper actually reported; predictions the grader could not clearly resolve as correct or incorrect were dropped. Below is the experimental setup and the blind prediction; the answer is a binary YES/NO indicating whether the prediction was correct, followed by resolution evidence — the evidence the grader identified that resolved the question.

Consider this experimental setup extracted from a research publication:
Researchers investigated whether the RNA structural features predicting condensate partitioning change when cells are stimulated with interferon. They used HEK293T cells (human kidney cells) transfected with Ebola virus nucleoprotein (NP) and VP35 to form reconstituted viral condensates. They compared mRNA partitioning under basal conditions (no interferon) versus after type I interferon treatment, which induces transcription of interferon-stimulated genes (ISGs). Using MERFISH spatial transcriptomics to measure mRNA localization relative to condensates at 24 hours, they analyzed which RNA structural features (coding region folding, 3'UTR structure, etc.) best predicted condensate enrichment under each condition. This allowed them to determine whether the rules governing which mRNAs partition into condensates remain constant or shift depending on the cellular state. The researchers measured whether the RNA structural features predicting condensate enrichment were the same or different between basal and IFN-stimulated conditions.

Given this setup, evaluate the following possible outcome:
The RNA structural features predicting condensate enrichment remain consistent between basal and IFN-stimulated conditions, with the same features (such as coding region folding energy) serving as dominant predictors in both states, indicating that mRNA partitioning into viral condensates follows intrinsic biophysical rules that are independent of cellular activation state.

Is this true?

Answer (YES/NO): NO